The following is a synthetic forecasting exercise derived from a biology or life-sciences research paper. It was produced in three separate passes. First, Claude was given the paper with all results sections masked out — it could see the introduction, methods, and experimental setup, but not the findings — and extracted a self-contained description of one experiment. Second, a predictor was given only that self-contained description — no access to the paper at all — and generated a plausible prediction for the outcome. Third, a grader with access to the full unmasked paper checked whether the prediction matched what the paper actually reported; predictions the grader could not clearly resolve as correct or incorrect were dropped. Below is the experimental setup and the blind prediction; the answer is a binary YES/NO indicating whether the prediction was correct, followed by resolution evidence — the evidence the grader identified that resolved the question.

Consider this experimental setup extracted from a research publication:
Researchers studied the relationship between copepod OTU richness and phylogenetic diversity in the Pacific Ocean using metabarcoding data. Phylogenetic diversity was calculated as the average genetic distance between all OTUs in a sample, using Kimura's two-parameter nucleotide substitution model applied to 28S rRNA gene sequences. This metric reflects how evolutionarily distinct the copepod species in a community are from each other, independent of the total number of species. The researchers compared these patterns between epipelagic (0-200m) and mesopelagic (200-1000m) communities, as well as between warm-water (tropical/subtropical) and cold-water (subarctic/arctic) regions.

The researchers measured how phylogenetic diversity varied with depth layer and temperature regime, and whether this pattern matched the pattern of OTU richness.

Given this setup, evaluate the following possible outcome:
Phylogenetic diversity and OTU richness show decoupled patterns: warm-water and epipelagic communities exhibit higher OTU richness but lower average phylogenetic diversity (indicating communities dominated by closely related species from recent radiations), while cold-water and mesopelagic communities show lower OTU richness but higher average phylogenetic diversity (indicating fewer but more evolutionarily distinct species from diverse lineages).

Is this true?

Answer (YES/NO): NO